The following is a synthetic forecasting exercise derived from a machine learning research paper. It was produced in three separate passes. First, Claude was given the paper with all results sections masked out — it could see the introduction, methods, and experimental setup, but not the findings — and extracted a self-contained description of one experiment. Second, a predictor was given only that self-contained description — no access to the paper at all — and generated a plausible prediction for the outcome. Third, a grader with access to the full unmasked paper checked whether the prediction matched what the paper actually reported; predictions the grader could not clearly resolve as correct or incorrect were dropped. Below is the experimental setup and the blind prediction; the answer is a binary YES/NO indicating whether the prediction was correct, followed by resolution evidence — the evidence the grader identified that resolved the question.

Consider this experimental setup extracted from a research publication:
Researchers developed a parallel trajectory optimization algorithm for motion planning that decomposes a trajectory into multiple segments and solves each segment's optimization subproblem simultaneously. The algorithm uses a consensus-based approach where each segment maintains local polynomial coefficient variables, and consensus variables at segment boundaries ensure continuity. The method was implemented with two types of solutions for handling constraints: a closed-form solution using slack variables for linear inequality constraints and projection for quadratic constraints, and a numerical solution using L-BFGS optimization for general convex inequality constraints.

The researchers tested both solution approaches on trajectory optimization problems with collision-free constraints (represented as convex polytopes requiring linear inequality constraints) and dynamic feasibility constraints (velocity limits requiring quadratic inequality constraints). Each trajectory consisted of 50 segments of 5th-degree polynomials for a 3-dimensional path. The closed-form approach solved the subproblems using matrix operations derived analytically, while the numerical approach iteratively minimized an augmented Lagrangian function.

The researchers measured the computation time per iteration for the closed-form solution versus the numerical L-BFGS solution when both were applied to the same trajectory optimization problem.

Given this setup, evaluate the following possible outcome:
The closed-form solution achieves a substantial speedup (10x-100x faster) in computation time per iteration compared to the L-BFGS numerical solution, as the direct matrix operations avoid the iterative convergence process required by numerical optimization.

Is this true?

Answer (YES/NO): YES